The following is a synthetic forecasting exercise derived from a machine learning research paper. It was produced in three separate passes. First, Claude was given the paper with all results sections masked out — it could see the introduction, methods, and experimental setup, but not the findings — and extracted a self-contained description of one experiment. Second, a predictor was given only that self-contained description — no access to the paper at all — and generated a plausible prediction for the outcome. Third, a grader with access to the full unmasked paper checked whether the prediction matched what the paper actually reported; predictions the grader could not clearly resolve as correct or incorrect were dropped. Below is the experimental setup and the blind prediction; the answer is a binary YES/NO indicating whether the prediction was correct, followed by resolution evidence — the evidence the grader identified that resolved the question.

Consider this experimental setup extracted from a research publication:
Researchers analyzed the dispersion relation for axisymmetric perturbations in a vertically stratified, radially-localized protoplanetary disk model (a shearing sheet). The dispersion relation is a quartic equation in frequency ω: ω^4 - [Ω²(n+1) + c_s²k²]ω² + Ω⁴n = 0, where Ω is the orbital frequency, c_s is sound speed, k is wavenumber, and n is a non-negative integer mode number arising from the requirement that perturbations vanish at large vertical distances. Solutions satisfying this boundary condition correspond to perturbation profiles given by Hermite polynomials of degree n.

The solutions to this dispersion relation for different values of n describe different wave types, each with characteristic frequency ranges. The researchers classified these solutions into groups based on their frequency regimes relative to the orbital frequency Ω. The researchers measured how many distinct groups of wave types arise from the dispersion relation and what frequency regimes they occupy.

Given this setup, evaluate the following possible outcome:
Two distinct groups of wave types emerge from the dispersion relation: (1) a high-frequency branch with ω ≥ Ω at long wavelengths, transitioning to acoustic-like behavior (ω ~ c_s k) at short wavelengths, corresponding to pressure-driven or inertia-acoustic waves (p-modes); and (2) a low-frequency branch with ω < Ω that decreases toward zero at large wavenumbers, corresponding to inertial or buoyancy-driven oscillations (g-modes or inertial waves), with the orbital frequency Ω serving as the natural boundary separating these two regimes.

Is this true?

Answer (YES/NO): NO